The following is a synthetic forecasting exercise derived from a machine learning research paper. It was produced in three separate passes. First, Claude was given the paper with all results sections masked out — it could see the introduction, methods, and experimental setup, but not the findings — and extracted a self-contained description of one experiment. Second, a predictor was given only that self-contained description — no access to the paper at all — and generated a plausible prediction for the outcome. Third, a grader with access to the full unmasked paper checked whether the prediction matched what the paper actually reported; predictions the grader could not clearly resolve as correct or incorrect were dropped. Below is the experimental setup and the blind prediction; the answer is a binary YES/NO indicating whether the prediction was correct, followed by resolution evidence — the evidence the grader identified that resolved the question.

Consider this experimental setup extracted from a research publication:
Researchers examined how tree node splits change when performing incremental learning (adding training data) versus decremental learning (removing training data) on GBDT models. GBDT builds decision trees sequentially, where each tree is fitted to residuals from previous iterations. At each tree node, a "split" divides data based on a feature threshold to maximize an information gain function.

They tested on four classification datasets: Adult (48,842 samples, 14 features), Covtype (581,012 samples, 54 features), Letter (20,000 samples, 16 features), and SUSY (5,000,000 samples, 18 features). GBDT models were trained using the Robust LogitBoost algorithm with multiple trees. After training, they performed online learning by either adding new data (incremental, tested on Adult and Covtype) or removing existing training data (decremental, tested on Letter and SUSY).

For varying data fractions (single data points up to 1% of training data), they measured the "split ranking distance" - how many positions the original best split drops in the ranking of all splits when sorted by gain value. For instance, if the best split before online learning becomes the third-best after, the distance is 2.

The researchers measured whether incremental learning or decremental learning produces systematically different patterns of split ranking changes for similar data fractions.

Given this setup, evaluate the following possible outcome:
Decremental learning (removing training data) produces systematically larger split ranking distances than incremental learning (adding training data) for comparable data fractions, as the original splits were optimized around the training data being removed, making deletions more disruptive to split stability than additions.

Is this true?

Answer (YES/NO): NO